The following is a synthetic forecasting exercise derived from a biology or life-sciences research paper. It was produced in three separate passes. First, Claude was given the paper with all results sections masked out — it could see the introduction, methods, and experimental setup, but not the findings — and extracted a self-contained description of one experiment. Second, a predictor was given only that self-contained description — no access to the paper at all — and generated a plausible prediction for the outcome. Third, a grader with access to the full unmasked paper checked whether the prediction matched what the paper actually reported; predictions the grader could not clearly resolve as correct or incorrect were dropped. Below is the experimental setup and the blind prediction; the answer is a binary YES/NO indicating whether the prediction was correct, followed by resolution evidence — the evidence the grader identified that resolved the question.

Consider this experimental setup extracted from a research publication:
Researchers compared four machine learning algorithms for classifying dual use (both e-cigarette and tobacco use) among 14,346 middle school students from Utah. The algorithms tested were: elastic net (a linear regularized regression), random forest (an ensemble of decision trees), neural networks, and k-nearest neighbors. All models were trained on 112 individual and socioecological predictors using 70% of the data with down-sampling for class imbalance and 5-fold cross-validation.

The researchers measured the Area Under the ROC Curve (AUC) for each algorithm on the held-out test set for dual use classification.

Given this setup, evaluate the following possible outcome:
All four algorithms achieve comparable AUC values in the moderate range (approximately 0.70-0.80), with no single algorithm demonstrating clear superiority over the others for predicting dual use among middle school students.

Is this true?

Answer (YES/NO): NO